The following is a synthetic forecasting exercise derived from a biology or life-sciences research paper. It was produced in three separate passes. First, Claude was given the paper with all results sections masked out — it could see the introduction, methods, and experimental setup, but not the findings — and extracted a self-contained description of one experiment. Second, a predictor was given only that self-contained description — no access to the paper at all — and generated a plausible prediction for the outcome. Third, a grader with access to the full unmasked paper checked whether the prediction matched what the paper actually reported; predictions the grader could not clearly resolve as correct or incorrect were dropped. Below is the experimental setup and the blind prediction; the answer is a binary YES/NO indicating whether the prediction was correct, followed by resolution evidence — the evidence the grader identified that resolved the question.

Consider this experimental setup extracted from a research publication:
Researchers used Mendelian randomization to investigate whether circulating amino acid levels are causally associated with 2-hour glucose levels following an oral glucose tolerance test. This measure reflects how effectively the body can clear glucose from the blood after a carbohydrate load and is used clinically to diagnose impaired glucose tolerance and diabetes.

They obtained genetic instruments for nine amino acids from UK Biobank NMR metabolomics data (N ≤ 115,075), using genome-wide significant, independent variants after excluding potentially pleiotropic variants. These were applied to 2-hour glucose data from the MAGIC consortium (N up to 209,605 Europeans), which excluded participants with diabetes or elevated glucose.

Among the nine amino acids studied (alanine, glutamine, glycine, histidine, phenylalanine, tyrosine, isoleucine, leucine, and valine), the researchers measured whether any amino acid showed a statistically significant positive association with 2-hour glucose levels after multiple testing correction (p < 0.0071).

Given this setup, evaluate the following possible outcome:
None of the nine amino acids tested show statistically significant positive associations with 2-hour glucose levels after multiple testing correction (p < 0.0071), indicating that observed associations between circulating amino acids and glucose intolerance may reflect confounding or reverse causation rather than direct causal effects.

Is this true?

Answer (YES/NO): YES